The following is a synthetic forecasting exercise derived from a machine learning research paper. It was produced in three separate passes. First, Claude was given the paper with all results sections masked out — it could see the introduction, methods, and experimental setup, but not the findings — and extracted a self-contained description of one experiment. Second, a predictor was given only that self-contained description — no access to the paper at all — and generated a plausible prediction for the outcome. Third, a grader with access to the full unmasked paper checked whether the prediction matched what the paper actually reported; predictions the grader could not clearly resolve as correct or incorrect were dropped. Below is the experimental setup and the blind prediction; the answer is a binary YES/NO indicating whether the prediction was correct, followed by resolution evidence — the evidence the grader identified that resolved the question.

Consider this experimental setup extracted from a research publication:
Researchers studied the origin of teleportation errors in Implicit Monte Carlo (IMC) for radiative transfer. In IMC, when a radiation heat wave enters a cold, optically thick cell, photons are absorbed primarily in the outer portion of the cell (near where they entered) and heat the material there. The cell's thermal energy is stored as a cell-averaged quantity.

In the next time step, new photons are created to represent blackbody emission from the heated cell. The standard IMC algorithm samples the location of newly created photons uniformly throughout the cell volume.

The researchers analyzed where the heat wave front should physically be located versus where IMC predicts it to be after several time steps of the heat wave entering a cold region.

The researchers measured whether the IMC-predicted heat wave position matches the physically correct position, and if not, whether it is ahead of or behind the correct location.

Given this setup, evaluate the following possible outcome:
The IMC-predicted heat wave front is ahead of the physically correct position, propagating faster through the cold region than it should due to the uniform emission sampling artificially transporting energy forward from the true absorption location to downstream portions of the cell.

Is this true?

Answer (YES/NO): YES